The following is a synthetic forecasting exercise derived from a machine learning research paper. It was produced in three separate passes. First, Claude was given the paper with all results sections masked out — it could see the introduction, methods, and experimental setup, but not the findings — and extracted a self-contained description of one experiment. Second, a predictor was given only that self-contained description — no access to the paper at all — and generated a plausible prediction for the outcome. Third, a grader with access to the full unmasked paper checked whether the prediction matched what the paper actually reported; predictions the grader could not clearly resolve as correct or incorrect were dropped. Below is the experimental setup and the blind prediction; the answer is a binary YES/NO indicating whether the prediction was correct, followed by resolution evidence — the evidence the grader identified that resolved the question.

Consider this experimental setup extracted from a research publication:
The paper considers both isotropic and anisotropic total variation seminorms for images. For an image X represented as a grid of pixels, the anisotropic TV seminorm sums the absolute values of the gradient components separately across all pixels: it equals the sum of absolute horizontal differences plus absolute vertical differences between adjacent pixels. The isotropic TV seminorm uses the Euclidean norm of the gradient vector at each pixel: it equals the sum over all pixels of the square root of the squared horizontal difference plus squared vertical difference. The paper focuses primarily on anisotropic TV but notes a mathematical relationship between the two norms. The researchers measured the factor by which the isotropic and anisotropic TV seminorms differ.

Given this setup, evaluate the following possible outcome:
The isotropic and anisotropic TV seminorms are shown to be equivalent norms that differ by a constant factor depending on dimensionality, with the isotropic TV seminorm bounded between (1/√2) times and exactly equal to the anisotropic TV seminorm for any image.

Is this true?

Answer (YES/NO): YES